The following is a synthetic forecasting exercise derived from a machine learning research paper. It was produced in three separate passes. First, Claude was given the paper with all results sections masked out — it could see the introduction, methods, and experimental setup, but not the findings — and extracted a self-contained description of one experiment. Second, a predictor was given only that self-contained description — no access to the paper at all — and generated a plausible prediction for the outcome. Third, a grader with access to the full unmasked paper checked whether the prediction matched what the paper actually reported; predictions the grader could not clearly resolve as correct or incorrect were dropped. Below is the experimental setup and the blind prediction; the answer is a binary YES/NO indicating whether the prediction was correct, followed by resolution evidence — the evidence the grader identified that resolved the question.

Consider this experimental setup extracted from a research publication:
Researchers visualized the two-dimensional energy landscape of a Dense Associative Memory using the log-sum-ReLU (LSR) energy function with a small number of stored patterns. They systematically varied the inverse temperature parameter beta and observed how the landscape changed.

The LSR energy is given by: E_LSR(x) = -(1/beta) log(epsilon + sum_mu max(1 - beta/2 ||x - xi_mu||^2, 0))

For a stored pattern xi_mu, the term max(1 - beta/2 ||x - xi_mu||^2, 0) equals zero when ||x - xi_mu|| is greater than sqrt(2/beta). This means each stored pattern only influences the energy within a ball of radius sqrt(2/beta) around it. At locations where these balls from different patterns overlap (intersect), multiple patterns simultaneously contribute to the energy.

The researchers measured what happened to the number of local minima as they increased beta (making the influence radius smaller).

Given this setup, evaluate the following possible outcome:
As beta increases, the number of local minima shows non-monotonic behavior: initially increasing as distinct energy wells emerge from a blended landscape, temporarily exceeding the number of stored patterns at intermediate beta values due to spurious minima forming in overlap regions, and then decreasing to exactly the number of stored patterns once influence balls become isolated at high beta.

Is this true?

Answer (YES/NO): YES